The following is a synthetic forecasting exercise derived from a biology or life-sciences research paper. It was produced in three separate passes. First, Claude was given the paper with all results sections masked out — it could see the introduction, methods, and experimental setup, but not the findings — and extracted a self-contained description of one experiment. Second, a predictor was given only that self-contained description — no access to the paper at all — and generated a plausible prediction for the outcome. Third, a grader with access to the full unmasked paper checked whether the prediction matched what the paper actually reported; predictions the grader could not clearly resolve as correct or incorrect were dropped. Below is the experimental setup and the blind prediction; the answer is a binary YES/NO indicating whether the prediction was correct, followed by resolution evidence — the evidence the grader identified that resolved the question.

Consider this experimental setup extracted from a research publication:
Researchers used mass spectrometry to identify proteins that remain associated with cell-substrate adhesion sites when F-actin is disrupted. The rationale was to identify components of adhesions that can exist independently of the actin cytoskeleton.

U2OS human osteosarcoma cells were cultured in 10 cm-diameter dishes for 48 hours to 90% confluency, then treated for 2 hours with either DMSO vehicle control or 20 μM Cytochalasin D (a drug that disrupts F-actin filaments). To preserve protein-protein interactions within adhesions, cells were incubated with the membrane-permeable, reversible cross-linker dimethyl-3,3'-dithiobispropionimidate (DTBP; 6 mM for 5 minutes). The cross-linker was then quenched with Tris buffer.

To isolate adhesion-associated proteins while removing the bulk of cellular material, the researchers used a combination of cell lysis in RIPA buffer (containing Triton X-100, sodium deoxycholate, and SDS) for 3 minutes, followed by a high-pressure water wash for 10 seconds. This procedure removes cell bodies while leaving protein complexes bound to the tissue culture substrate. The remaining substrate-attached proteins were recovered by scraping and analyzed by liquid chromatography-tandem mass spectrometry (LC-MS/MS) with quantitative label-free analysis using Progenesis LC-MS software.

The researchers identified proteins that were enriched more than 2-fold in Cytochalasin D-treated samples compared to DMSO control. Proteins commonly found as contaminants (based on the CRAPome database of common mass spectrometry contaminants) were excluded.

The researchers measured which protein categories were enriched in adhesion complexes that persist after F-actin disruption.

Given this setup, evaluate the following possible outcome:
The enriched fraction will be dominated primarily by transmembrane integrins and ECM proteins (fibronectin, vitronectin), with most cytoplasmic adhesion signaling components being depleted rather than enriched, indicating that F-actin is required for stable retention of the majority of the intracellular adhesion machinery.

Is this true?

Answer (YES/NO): NO